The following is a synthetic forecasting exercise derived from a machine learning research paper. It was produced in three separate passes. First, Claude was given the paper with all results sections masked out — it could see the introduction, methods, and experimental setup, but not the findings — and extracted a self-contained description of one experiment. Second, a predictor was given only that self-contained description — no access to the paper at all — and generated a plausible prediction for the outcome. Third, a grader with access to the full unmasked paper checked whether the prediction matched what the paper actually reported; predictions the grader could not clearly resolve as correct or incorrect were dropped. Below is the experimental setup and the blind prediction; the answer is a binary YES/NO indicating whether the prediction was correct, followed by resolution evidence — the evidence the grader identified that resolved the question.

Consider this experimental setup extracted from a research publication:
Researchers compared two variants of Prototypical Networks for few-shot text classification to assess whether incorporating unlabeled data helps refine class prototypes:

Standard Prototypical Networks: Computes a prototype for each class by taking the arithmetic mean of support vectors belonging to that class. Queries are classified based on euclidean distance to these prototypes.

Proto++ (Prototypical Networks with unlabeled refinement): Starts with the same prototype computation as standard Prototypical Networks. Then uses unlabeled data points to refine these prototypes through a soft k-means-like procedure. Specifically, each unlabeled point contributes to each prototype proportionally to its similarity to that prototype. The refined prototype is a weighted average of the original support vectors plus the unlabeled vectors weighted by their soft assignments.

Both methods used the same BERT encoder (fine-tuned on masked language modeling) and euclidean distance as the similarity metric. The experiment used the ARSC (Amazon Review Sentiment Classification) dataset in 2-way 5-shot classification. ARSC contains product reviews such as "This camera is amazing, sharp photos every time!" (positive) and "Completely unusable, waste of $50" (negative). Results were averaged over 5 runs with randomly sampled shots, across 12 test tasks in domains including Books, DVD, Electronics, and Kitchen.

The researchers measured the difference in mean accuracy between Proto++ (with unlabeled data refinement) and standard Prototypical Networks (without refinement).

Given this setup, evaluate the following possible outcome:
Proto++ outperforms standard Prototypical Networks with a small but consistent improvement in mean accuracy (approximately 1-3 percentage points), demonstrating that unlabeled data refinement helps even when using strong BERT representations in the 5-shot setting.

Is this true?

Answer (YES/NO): YES